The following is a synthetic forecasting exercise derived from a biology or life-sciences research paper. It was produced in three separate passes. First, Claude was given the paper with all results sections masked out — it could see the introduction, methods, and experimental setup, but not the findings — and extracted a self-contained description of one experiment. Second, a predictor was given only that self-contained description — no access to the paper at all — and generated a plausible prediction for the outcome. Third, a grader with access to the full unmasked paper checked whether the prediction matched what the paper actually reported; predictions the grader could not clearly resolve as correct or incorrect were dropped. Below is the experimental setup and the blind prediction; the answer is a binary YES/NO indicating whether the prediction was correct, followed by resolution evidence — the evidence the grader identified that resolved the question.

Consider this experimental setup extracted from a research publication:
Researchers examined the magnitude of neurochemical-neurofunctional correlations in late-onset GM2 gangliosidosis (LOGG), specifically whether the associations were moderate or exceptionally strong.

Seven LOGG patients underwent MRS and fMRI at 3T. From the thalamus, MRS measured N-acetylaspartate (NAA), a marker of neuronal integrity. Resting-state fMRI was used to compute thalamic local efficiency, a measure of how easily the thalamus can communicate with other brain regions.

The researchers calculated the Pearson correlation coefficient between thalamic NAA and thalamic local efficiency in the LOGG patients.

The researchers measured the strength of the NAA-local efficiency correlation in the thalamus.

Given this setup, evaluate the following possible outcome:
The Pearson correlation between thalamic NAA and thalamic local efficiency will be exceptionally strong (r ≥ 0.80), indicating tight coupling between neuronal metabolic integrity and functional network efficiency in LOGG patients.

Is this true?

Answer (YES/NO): YES